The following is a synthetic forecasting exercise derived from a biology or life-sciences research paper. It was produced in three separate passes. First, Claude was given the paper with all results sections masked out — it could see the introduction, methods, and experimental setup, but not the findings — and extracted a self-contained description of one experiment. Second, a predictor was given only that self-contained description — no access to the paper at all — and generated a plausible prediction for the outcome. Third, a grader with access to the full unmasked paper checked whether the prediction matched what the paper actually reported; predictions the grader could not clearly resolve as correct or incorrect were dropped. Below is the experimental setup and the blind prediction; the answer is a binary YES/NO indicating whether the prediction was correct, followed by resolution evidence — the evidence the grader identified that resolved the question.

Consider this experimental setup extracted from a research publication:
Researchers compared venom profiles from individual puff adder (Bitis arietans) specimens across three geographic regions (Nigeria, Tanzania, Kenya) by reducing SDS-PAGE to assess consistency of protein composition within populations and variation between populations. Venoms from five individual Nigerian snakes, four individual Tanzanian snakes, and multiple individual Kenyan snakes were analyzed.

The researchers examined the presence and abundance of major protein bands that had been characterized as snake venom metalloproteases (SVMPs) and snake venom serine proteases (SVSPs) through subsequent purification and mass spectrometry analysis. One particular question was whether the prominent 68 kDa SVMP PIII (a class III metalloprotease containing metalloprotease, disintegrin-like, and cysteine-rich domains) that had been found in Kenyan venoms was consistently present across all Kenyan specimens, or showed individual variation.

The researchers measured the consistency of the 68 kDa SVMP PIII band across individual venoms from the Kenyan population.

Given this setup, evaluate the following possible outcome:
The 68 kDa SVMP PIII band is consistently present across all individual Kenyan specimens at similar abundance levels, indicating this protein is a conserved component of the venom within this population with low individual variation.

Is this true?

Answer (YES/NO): NO